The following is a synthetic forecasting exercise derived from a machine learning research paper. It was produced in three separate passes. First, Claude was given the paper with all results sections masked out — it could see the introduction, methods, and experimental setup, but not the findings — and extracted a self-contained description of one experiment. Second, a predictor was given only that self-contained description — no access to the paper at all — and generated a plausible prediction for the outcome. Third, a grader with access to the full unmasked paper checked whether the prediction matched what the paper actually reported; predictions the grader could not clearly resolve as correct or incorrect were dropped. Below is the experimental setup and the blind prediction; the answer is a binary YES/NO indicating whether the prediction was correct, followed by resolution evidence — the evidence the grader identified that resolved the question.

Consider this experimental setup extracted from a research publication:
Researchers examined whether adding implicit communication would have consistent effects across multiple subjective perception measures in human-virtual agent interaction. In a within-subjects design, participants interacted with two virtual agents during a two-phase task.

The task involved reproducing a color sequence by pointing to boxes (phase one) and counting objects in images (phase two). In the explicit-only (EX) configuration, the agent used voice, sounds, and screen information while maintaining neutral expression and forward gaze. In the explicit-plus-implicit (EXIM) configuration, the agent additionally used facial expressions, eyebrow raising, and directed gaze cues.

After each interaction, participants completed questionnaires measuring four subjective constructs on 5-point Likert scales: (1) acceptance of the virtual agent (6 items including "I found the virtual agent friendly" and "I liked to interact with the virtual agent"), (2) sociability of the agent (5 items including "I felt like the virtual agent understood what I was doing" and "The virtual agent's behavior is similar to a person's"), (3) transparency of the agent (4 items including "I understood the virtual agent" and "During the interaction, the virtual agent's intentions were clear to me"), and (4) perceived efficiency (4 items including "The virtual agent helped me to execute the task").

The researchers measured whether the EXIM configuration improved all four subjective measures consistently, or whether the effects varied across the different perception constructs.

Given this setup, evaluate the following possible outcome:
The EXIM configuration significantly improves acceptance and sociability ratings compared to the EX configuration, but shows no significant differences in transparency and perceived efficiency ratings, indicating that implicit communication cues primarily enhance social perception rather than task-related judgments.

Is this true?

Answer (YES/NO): NO